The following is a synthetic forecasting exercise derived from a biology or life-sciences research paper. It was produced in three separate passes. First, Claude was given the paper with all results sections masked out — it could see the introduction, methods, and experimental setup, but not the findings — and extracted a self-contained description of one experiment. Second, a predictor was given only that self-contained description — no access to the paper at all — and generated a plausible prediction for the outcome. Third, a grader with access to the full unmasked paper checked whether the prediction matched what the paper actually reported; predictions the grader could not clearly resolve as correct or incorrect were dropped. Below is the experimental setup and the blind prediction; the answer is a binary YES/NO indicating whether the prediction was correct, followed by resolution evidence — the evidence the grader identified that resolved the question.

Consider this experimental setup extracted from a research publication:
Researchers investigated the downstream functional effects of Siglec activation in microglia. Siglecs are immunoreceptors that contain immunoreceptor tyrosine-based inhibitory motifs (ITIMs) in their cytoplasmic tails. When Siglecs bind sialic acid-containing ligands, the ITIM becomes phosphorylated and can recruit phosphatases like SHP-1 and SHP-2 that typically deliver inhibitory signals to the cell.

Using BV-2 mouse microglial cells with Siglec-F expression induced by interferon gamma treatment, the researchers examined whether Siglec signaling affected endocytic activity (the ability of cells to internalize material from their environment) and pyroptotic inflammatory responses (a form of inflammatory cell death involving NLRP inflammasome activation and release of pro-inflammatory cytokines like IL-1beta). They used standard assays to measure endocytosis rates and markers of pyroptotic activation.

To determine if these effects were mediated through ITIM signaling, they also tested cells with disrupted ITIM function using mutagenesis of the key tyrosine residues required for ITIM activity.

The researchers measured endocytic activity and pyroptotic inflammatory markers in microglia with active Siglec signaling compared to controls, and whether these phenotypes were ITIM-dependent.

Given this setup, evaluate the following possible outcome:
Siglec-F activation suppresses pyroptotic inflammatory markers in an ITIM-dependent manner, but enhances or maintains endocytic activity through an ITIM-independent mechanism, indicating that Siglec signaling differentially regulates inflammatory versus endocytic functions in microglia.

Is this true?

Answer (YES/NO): NO